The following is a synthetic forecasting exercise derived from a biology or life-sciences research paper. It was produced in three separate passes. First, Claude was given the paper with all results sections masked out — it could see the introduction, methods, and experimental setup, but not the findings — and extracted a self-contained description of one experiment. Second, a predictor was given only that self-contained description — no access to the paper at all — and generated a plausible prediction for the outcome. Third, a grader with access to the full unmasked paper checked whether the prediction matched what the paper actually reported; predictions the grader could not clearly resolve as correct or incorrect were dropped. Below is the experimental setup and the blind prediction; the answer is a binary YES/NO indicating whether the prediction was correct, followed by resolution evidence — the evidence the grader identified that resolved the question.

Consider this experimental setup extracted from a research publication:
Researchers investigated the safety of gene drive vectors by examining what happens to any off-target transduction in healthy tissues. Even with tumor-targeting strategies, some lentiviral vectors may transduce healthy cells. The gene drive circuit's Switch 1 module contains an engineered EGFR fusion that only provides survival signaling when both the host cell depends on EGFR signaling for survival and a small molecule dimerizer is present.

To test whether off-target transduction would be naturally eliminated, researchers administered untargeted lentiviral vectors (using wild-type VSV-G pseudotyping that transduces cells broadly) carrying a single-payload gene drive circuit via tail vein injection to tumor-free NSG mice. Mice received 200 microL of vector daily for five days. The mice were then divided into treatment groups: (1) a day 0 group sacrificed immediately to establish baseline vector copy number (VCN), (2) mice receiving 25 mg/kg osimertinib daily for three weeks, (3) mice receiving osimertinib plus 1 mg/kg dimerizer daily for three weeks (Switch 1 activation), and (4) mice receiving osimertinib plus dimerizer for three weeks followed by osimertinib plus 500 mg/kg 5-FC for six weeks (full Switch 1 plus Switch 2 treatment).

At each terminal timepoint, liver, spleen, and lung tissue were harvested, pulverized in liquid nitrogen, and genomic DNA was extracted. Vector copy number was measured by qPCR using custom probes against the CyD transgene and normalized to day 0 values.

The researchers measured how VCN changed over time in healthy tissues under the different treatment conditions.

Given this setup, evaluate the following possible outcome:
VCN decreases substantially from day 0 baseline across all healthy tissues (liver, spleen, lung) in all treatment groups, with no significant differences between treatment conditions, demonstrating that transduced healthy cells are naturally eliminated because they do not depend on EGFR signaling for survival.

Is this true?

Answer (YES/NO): NO